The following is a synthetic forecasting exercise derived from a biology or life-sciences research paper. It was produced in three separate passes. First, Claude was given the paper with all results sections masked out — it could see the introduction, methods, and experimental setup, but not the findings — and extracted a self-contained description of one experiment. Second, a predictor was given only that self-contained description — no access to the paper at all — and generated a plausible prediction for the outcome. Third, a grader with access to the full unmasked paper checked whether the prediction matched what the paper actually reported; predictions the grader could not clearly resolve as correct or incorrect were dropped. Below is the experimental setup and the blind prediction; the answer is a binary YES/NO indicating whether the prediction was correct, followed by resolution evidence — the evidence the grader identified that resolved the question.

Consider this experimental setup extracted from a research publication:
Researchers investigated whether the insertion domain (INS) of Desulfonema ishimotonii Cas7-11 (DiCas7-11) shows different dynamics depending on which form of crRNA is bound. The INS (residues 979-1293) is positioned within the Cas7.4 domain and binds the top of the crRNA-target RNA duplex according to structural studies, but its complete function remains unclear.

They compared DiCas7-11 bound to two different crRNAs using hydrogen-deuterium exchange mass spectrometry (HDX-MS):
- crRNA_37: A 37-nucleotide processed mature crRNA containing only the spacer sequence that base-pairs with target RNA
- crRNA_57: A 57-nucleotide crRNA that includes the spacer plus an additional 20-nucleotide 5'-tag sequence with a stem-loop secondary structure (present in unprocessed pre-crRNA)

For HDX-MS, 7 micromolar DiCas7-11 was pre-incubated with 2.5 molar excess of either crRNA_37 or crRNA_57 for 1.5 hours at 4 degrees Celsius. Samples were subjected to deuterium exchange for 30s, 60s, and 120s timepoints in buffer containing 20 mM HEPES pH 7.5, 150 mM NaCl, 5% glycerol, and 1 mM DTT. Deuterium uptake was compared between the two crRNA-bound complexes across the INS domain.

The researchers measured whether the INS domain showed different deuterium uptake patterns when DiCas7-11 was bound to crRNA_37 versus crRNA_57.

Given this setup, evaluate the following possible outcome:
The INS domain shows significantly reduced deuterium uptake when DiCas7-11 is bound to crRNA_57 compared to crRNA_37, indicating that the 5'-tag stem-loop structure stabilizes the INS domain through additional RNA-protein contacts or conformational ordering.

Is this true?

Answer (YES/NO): NO